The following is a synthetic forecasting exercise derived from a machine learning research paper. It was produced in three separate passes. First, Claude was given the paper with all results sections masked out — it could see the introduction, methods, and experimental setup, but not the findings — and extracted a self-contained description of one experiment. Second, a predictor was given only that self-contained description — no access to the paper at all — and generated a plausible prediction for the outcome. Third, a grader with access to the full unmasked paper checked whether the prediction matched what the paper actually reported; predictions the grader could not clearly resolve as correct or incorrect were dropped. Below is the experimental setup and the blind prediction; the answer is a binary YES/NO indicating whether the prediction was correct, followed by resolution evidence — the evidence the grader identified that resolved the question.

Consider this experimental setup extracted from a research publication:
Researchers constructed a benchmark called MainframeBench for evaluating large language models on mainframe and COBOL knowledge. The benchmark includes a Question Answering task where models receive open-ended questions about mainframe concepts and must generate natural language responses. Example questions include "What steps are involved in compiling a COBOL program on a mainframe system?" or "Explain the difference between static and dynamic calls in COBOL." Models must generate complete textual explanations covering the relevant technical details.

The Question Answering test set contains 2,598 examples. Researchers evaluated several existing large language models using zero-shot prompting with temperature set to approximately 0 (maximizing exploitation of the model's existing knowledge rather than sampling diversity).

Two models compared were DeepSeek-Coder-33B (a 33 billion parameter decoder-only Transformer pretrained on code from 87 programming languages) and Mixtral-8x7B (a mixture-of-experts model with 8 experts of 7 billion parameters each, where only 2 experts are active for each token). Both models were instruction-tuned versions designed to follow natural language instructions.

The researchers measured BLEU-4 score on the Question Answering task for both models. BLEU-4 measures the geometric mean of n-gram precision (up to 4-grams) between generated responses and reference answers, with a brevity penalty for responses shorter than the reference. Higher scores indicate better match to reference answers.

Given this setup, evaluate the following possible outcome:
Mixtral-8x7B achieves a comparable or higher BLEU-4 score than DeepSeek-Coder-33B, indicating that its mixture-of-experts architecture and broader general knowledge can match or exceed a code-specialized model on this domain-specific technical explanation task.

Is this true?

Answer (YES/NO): YES